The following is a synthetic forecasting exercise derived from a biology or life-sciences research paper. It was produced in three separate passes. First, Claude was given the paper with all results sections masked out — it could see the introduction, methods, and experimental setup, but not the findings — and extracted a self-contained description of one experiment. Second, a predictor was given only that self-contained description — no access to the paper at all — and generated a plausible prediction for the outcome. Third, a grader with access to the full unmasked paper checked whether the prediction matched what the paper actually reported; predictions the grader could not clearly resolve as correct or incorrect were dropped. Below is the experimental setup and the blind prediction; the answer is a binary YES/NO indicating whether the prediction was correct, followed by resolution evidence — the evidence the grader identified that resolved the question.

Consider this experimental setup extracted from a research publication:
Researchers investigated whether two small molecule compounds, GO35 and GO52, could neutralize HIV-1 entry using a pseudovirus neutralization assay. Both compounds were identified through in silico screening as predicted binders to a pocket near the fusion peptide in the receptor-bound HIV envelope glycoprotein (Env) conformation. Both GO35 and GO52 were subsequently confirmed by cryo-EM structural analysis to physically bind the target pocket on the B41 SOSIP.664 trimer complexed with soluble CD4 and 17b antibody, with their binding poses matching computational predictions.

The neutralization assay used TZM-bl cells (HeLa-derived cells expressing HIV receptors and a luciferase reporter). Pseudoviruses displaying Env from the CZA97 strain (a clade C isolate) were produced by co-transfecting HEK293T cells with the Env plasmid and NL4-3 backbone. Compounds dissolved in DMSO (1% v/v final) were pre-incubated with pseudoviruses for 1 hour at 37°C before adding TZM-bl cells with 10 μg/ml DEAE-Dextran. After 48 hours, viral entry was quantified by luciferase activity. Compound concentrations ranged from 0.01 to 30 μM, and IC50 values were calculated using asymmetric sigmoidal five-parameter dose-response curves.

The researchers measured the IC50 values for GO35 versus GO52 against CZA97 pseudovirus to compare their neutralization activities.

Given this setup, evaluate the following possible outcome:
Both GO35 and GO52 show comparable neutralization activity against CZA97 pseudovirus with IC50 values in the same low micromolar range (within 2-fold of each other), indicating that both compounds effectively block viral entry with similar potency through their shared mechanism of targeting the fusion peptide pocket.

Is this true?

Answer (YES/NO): NO